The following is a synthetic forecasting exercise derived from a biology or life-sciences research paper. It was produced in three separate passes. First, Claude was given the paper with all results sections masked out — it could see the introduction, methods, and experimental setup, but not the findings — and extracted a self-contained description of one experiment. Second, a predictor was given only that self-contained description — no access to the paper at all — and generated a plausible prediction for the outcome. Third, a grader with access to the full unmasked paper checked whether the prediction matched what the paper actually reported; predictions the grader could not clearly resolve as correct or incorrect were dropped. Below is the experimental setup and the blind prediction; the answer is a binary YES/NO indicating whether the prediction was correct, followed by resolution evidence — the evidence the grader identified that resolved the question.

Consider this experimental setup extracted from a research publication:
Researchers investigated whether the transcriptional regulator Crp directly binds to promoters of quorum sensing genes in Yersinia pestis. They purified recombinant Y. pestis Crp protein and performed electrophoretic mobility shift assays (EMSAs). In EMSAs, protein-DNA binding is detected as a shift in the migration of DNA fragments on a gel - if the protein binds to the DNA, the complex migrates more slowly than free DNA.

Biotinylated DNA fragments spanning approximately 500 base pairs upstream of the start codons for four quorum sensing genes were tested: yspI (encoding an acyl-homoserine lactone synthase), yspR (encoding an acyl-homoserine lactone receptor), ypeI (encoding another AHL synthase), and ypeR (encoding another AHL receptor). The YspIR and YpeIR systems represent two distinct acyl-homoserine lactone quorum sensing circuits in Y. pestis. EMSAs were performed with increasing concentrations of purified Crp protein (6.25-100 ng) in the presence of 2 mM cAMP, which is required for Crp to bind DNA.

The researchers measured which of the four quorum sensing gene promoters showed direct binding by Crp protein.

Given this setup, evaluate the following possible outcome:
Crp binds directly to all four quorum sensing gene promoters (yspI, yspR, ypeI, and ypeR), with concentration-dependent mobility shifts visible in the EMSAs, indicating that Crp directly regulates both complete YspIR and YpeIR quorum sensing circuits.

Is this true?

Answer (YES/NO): NO